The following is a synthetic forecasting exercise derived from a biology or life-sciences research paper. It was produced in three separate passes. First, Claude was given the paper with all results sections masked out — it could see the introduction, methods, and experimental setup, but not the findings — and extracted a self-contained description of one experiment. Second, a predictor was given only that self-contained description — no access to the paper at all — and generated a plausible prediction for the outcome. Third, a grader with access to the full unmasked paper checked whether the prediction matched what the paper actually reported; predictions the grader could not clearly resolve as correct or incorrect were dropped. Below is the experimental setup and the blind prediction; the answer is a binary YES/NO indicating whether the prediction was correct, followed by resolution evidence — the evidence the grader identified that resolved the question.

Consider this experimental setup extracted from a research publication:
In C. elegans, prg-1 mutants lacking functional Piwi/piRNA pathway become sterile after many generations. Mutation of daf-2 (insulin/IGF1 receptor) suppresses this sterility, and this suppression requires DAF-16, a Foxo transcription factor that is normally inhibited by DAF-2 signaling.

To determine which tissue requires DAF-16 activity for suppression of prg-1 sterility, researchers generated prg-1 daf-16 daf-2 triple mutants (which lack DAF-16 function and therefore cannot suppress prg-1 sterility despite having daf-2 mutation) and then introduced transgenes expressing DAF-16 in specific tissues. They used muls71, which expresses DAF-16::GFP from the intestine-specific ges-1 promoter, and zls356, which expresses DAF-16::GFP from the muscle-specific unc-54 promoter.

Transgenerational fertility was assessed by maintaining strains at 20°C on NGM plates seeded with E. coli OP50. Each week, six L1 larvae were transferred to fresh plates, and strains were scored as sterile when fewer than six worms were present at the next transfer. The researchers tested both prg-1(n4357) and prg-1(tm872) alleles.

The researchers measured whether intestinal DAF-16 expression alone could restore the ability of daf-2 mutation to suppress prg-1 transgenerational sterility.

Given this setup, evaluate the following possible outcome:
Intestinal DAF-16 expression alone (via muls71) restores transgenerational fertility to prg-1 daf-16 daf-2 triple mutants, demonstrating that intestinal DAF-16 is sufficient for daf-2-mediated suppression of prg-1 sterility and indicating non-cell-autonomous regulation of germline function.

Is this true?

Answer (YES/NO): NO